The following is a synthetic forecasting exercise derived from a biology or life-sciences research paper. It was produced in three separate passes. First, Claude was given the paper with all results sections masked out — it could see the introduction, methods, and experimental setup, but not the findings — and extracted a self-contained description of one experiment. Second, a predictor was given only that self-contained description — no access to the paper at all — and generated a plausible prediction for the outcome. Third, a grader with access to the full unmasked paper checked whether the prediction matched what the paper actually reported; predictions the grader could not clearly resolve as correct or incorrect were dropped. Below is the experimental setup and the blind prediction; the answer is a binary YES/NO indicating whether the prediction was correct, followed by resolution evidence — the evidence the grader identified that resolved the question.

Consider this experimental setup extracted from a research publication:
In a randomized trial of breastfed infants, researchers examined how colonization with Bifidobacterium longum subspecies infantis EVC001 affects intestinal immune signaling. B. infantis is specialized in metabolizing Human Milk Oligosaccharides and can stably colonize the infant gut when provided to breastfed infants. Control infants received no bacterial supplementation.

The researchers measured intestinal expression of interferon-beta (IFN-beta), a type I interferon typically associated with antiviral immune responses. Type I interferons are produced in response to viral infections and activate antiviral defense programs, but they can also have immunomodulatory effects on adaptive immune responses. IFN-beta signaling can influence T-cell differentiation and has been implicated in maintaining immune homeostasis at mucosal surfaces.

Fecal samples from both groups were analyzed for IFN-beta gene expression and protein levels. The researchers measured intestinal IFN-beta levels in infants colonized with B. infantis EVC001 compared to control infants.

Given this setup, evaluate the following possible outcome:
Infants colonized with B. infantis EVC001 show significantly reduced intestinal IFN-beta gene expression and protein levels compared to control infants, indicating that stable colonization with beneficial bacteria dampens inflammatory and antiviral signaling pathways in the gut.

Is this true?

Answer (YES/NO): NO